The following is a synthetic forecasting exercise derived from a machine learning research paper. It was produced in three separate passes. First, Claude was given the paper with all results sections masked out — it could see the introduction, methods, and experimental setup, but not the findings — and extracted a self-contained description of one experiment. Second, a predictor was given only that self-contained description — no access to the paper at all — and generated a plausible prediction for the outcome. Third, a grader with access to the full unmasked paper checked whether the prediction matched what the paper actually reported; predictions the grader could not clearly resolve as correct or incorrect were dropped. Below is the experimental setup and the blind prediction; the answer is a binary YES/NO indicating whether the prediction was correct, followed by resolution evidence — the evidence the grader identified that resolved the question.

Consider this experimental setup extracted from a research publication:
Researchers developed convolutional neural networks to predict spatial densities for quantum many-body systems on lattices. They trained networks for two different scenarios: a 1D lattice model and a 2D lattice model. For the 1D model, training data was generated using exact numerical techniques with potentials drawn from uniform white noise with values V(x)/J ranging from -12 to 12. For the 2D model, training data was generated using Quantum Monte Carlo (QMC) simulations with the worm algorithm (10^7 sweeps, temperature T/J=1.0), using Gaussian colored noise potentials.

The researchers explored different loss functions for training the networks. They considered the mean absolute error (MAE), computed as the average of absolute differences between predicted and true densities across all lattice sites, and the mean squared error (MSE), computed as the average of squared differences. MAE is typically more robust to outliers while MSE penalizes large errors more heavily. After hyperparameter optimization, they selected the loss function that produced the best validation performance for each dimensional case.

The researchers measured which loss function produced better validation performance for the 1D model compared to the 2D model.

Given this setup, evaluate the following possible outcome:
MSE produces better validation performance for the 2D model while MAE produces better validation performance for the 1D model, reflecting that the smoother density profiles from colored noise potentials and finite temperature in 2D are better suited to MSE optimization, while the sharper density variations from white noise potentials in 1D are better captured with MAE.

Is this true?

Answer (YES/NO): YES